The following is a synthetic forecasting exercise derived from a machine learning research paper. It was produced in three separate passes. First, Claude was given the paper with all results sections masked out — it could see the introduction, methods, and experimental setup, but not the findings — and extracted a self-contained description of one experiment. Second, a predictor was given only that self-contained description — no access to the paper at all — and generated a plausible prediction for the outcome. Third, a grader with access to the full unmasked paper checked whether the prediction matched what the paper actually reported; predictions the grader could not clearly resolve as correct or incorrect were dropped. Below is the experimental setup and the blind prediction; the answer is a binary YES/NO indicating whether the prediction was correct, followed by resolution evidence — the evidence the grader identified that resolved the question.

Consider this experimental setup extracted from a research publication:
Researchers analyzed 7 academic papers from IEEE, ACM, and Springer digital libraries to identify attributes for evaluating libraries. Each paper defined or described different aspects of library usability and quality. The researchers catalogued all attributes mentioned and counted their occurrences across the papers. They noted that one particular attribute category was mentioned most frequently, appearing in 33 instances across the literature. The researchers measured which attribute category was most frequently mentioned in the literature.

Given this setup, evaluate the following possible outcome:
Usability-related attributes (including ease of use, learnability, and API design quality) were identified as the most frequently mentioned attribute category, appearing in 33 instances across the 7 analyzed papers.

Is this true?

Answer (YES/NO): YES